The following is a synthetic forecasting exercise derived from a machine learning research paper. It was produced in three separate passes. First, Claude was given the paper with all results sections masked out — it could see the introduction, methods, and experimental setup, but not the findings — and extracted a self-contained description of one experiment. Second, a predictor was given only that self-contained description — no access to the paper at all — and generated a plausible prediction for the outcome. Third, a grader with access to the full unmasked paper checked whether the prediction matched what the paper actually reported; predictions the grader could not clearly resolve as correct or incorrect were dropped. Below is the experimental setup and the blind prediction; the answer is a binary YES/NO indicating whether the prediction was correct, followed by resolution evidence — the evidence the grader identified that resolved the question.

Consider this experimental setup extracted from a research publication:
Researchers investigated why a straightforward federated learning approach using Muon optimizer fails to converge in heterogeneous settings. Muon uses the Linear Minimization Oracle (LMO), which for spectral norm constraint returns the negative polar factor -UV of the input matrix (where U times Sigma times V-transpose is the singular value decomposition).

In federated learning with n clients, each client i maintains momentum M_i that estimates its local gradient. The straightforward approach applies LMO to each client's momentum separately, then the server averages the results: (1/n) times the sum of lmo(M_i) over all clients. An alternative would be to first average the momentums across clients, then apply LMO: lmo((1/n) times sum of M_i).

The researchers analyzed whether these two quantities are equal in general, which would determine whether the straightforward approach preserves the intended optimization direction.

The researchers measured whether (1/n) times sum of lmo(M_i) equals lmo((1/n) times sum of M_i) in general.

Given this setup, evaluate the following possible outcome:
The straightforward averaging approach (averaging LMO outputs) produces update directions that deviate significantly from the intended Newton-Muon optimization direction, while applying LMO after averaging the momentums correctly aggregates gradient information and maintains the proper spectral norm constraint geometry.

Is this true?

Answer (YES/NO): NO